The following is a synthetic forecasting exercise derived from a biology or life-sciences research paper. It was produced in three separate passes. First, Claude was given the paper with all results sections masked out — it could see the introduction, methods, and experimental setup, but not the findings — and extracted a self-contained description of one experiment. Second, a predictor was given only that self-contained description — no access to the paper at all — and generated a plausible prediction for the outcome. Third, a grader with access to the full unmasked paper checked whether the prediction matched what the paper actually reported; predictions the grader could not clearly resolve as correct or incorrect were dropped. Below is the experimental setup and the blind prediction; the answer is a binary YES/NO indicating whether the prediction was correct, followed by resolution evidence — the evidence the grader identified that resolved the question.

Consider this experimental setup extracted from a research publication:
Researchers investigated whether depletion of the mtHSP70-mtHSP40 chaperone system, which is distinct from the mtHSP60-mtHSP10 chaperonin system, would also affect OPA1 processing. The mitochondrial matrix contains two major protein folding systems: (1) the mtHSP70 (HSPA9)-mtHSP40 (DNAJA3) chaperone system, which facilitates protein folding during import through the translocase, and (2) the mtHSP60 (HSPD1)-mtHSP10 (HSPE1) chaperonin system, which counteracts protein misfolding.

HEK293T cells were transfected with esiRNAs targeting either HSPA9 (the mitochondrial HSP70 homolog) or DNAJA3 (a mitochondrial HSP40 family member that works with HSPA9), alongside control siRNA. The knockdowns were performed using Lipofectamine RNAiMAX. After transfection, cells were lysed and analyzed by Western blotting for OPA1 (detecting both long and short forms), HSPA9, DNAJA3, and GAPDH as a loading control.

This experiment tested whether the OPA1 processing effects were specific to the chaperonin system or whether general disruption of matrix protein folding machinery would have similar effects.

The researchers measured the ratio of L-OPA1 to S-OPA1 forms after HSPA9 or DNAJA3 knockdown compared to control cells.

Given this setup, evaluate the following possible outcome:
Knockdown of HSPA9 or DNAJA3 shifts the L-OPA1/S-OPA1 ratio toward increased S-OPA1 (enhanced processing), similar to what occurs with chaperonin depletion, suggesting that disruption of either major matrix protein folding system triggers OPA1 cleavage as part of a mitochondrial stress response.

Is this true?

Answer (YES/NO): NO